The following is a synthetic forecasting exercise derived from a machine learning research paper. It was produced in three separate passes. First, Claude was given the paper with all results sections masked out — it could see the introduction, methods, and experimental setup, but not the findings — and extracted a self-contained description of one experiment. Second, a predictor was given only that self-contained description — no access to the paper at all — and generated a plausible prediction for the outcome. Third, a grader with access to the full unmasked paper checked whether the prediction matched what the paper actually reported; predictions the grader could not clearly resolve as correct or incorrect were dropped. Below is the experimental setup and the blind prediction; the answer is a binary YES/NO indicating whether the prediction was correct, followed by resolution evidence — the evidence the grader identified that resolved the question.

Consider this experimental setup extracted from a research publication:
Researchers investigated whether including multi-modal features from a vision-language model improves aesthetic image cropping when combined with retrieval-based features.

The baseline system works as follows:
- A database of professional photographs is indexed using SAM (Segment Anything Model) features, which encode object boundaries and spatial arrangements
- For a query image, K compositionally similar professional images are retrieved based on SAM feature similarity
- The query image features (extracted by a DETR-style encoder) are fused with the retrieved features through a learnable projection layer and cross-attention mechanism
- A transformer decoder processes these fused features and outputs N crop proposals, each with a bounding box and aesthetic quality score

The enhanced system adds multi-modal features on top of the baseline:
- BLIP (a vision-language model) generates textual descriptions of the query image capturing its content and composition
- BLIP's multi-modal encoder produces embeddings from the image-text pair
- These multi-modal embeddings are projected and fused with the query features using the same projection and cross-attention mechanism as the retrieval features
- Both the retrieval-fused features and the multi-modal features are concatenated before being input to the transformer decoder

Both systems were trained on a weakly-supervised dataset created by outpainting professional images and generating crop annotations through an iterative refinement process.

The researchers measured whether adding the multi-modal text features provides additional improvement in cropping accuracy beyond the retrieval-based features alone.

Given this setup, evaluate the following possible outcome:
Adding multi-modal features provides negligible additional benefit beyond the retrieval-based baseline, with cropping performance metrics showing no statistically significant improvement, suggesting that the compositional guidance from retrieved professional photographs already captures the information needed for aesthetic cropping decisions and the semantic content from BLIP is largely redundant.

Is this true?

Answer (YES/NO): YES